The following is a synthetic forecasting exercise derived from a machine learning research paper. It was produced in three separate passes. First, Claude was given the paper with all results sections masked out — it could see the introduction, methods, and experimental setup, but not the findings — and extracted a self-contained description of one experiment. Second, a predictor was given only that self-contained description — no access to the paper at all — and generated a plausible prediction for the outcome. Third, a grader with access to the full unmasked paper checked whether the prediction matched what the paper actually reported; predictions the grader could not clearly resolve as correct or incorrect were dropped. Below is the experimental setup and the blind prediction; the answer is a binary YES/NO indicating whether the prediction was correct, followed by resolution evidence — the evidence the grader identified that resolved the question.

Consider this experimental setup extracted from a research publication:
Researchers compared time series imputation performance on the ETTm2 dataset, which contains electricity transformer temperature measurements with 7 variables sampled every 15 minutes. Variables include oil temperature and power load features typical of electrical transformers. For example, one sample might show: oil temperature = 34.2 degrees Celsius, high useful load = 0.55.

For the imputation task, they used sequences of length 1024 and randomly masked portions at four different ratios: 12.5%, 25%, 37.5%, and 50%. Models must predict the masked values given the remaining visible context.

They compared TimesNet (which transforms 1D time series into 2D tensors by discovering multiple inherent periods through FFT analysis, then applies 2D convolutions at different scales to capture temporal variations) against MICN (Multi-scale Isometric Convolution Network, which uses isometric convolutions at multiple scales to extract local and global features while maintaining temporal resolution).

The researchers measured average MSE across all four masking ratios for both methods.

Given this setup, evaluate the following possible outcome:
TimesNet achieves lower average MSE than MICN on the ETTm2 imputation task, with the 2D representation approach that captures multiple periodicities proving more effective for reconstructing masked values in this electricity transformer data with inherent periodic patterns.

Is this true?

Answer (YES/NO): YES